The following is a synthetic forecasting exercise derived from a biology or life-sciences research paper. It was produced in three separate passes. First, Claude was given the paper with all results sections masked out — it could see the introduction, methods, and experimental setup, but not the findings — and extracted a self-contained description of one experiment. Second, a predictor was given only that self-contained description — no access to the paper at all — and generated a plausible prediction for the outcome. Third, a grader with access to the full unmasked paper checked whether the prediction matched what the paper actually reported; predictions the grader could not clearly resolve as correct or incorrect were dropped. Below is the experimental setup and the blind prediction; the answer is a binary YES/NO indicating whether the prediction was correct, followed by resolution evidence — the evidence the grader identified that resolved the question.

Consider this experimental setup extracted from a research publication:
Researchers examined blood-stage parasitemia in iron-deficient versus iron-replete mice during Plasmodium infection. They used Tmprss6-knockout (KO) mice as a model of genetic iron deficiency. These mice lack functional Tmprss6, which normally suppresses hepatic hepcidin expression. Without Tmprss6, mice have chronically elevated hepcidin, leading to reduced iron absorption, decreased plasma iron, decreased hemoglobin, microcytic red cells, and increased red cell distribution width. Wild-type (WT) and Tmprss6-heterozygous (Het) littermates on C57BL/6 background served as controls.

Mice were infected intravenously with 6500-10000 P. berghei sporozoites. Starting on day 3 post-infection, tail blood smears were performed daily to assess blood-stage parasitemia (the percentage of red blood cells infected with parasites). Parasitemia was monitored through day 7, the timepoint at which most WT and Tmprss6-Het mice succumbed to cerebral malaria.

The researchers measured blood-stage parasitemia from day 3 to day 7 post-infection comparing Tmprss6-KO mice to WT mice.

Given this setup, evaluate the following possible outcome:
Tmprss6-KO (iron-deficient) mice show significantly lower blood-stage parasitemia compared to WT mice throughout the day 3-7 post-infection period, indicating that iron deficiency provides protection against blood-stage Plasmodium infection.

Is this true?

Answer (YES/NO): NO